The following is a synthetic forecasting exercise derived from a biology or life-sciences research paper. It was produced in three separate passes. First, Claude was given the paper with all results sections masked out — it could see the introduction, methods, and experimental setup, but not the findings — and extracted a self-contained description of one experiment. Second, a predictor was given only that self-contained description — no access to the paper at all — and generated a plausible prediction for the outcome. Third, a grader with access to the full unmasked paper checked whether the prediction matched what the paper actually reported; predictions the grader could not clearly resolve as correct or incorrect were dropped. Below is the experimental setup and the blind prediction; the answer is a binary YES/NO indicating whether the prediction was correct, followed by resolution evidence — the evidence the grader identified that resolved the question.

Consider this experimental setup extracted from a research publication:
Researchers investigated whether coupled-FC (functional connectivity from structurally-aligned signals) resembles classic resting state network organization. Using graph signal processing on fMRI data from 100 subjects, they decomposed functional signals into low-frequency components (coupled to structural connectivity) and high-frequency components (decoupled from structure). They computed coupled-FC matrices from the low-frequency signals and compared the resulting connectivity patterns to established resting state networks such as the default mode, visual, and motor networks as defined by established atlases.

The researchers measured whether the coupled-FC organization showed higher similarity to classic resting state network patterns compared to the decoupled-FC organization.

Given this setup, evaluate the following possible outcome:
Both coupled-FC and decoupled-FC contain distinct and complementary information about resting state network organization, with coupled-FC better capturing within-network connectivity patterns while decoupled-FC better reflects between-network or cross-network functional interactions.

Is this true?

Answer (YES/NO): NO